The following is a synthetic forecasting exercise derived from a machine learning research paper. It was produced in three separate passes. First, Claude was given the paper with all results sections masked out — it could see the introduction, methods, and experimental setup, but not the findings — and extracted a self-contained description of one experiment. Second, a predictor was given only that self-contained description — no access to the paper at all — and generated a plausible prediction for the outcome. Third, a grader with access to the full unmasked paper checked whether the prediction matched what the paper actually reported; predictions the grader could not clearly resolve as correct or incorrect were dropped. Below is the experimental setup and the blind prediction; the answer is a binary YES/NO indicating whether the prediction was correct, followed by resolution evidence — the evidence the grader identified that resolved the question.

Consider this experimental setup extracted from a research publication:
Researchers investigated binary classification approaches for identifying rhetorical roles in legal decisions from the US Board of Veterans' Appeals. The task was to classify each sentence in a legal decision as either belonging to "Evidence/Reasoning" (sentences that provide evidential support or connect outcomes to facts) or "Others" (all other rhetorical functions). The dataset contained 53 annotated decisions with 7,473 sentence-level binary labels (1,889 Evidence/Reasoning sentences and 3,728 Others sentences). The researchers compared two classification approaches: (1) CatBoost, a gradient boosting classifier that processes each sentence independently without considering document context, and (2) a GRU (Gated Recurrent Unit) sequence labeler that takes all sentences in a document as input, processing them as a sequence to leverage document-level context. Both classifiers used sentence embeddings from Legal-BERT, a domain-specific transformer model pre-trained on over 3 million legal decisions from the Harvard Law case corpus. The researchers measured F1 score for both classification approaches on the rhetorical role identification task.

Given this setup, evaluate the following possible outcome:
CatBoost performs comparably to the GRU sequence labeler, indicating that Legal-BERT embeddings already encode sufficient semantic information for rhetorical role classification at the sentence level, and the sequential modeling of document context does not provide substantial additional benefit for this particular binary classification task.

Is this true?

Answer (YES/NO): YES